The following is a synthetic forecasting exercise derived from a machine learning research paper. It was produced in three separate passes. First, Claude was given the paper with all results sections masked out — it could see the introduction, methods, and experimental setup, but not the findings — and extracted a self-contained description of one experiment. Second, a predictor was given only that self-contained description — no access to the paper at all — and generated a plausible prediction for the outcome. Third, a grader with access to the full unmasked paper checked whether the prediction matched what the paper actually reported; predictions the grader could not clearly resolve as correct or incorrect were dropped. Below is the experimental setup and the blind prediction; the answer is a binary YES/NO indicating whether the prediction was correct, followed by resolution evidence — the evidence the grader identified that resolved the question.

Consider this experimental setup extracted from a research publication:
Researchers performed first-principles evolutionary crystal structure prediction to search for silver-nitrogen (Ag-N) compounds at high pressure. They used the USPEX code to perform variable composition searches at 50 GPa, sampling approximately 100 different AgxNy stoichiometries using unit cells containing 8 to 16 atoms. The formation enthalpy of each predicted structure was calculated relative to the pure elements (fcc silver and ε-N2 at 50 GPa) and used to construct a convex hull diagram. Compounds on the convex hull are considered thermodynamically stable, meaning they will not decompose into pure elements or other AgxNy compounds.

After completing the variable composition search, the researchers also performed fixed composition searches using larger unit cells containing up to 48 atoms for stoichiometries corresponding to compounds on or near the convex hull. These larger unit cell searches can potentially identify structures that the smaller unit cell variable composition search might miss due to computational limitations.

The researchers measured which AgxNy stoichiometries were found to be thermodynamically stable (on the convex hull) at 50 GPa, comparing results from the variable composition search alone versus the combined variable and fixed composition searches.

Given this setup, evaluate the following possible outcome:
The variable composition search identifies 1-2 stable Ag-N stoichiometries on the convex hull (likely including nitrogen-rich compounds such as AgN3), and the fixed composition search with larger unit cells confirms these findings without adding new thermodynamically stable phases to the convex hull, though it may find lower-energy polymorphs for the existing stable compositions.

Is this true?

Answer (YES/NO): NO